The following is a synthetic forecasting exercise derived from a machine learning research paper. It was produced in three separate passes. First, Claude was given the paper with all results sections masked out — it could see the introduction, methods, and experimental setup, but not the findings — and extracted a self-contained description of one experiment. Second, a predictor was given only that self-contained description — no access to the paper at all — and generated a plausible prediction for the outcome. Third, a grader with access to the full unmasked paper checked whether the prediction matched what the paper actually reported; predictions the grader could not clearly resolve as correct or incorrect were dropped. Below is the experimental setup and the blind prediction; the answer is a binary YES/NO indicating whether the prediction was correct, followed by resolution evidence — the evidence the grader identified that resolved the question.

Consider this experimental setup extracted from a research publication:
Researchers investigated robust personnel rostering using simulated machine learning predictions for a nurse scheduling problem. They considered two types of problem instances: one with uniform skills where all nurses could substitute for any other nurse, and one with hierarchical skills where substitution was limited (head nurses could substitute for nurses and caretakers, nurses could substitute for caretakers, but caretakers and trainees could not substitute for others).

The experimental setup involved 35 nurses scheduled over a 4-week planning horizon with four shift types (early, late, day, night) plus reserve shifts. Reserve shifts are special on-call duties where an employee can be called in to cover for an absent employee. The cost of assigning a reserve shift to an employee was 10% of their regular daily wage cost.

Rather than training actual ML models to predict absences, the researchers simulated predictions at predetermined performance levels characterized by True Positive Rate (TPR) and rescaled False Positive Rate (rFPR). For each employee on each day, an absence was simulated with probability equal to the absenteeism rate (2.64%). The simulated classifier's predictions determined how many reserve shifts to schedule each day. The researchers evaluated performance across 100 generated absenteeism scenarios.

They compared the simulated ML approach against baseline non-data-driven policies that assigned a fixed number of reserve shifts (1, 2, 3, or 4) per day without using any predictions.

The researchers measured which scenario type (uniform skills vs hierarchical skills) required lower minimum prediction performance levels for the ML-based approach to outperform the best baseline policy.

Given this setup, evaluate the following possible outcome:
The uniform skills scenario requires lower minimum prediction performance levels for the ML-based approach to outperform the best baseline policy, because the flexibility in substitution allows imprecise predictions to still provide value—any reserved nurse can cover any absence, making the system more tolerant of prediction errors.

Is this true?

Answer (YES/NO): YES